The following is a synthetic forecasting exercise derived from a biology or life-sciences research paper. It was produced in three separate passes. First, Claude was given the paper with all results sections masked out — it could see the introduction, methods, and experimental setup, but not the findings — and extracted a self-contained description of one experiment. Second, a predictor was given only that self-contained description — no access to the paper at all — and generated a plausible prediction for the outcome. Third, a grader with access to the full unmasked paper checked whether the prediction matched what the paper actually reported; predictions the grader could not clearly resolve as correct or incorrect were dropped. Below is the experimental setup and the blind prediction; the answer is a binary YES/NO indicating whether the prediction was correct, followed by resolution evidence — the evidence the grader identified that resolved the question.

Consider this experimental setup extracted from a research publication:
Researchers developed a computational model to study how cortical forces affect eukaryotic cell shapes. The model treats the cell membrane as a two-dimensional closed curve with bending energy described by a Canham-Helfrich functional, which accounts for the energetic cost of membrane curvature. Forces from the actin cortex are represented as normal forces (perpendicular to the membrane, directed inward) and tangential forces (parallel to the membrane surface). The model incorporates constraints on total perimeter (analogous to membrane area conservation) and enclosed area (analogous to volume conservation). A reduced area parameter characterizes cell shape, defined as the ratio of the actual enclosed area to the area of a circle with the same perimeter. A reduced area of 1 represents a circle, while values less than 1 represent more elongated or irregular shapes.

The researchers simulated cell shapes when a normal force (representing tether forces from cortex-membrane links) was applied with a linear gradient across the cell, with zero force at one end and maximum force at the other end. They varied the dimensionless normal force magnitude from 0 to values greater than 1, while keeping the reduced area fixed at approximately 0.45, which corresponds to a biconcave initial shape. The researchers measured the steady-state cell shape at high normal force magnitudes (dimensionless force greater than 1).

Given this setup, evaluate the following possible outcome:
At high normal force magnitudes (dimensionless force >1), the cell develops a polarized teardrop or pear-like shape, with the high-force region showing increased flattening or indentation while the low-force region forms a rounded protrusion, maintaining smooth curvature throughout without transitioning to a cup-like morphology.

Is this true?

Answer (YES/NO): NO